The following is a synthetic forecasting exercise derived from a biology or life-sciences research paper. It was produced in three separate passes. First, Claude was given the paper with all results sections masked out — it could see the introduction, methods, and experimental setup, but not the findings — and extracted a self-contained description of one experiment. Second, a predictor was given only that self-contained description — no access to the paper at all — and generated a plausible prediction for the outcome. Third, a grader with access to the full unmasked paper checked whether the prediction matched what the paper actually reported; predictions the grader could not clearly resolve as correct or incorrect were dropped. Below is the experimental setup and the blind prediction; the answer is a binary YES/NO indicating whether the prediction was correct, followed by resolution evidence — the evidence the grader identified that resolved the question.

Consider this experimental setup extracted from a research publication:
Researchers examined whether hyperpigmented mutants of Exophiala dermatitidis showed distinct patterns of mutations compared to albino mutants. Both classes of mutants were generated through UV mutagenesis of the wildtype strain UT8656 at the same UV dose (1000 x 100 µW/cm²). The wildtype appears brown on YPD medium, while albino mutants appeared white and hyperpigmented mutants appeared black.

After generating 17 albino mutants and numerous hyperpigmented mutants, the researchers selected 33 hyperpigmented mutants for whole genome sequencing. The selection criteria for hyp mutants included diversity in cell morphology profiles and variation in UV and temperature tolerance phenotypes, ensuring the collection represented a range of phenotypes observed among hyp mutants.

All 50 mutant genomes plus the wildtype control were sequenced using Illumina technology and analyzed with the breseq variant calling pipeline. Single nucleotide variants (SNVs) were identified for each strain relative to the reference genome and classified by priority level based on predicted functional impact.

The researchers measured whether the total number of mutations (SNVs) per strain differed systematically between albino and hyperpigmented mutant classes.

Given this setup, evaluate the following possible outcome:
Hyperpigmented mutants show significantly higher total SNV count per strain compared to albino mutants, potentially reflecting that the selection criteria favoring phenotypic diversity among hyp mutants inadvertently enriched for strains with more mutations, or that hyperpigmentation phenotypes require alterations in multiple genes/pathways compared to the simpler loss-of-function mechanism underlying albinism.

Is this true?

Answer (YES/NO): YES